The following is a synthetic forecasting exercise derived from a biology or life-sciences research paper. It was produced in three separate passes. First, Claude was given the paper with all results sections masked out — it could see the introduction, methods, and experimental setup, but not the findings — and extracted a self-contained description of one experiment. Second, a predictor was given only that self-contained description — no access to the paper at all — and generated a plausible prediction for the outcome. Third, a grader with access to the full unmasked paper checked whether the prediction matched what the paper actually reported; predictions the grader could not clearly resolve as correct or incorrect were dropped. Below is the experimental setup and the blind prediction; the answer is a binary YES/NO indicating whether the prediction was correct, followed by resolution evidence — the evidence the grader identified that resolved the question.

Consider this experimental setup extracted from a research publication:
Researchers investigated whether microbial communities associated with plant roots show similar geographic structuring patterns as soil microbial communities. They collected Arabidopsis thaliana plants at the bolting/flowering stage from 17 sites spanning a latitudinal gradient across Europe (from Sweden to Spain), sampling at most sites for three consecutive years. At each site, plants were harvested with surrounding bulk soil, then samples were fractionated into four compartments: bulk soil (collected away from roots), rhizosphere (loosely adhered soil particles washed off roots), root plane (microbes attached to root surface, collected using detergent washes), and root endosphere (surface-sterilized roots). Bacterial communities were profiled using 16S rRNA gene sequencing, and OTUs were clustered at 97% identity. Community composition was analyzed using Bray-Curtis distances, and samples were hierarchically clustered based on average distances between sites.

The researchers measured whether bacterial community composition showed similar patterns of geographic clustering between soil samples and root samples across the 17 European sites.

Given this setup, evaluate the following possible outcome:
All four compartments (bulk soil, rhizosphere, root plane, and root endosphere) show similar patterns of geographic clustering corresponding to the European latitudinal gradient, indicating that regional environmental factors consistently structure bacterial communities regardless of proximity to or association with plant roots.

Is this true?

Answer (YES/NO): NO